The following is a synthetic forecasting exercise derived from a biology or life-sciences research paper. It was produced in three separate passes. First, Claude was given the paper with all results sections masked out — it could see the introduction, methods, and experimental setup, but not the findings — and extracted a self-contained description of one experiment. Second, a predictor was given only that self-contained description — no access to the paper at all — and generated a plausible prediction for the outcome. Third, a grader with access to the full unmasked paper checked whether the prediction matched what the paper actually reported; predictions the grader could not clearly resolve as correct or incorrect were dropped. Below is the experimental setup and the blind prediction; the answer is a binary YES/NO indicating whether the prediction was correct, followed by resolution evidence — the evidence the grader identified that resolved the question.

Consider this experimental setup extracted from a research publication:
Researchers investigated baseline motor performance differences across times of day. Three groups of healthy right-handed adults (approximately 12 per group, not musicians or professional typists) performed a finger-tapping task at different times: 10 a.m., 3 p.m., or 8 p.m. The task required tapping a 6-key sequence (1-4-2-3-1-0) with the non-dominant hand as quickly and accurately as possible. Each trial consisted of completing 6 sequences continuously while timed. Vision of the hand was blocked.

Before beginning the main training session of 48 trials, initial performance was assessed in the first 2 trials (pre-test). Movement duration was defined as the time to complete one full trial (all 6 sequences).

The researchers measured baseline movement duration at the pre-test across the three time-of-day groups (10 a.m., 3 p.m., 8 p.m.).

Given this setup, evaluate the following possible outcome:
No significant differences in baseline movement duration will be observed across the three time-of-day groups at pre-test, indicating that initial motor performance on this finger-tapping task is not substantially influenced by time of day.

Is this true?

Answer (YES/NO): YES